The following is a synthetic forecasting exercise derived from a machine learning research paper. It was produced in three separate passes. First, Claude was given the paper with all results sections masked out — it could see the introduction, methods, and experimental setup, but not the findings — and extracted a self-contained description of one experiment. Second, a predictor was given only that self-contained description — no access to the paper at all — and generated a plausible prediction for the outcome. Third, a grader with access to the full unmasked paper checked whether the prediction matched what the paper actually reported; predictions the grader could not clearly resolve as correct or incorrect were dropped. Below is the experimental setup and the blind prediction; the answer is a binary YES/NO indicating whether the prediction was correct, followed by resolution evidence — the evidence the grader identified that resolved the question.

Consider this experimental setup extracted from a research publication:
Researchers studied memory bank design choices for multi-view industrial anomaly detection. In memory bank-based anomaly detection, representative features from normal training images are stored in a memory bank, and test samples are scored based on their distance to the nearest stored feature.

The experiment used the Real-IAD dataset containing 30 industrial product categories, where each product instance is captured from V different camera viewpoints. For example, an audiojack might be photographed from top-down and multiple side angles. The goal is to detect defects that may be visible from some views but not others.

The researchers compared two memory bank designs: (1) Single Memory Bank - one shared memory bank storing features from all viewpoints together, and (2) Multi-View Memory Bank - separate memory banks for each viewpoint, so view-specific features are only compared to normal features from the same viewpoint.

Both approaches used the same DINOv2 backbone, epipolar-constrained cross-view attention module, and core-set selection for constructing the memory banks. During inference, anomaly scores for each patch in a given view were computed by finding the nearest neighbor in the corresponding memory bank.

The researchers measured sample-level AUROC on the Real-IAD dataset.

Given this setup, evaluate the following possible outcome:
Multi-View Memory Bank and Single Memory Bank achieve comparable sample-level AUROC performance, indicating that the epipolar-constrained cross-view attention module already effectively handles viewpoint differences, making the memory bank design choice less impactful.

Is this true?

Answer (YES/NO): NO